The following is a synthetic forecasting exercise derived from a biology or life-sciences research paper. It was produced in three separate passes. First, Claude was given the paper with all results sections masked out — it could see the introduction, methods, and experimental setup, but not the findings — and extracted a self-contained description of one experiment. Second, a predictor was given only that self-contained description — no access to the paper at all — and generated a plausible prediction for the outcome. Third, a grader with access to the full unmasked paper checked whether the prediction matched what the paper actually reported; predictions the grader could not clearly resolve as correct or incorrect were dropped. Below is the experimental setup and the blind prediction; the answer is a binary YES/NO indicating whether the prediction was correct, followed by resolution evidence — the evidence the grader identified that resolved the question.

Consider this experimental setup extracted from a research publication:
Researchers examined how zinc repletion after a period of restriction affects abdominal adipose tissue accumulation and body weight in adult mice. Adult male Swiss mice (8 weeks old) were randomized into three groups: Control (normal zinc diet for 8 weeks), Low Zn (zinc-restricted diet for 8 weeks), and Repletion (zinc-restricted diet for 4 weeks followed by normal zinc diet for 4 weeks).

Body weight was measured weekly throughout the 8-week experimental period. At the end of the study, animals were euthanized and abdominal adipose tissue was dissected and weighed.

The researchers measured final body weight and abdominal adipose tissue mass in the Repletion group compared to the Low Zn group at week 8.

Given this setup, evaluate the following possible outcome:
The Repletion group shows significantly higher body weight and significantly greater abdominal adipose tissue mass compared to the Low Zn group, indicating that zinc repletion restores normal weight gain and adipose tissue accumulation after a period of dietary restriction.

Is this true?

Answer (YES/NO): NO